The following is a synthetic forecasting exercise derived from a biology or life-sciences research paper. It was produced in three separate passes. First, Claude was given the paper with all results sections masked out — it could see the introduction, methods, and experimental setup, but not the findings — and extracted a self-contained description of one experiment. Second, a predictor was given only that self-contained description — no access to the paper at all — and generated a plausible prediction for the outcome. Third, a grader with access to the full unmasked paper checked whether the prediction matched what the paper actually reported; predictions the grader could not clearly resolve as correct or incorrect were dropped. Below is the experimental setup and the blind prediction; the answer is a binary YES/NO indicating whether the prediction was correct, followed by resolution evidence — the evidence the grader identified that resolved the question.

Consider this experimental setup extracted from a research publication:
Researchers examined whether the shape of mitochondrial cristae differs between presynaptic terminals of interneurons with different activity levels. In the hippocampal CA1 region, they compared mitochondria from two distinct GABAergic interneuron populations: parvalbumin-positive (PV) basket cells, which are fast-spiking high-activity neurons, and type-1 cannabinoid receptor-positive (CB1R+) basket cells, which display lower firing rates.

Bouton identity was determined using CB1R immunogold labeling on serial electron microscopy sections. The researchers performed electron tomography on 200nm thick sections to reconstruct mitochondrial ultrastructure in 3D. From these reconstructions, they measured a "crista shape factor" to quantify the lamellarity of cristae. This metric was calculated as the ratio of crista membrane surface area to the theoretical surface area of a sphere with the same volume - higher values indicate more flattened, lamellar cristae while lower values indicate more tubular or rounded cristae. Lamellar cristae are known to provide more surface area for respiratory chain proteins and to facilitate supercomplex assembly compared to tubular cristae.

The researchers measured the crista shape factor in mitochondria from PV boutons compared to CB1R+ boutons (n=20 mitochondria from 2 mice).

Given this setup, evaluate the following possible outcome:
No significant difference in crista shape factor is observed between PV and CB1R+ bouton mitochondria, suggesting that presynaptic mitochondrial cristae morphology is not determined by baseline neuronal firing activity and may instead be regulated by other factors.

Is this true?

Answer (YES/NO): NO